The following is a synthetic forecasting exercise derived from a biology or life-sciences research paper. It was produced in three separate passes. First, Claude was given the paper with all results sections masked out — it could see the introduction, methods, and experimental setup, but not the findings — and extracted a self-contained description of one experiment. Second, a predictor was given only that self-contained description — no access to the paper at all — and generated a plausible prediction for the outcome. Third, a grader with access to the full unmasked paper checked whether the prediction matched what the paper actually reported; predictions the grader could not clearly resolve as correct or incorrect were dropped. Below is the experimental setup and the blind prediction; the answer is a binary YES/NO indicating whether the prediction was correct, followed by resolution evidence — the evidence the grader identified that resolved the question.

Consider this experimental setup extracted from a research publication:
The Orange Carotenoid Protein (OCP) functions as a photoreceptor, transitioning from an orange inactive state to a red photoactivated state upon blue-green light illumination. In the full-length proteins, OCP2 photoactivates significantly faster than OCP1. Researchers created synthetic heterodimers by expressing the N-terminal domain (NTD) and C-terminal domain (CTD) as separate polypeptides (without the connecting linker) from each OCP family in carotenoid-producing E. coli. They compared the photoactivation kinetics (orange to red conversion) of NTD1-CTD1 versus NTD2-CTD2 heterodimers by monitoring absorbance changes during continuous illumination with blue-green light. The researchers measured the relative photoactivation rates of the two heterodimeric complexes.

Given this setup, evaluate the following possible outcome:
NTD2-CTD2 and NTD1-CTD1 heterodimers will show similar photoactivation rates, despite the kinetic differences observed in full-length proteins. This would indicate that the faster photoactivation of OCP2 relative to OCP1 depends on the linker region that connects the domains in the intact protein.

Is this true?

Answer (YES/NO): NO